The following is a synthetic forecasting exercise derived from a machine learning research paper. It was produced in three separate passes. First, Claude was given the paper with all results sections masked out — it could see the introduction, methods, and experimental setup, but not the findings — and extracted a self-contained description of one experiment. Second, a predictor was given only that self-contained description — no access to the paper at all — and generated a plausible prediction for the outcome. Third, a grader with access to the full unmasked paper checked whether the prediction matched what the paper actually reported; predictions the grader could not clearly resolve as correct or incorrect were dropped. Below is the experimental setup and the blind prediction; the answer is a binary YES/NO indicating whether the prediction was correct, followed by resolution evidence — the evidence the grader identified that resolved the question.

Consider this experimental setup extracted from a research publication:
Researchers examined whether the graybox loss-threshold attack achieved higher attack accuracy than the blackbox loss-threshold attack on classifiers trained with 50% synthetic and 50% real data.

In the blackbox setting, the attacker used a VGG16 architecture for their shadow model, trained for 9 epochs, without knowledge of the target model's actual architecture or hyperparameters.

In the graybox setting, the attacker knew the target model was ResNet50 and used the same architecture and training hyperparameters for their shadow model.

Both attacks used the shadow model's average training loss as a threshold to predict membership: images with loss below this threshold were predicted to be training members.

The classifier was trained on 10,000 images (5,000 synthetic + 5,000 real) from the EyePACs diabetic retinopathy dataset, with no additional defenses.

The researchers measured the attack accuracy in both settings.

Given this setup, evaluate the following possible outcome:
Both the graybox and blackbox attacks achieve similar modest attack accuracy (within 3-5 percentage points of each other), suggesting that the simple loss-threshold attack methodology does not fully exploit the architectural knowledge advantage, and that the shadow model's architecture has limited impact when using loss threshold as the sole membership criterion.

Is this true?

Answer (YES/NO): NO